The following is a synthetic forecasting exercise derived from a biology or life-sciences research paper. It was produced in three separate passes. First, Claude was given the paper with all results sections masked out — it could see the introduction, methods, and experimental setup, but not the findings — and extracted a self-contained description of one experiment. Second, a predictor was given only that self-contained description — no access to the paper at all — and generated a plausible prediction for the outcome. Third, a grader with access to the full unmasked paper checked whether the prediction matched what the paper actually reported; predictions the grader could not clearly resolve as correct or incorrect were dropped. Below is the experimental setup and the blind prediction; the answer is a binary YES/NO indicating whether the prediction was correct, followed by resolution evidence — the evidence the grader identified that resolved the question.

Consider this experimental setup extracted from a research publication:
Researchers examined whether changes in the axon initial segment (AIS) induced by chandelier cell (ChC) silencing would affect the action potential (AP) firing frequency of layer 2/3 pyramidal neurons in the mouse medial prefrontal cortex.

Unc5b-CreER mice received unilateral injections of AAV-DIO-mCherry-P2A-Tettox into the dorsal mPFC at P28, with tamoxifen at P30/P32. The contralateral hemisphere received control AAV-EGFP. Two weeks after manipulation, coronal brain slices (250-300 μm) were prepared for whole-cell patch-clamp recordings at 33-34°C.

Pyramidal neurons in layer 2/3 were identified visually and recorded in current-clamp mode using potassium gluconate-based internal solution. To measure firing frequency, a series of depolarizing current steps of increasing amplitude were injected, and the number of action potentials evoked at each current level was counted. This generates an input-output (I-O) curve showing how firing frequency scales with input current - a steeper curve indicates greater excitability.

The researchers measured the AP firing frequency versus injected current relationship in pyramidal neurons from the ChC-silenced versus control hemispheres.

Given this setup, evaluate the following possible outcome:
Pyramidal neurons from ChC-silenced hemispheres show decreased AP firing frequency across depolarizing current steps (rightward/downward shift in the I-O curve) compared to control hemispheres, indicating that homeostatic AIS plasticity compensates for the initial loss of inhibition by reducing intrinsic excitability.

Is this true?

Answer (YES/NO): YES